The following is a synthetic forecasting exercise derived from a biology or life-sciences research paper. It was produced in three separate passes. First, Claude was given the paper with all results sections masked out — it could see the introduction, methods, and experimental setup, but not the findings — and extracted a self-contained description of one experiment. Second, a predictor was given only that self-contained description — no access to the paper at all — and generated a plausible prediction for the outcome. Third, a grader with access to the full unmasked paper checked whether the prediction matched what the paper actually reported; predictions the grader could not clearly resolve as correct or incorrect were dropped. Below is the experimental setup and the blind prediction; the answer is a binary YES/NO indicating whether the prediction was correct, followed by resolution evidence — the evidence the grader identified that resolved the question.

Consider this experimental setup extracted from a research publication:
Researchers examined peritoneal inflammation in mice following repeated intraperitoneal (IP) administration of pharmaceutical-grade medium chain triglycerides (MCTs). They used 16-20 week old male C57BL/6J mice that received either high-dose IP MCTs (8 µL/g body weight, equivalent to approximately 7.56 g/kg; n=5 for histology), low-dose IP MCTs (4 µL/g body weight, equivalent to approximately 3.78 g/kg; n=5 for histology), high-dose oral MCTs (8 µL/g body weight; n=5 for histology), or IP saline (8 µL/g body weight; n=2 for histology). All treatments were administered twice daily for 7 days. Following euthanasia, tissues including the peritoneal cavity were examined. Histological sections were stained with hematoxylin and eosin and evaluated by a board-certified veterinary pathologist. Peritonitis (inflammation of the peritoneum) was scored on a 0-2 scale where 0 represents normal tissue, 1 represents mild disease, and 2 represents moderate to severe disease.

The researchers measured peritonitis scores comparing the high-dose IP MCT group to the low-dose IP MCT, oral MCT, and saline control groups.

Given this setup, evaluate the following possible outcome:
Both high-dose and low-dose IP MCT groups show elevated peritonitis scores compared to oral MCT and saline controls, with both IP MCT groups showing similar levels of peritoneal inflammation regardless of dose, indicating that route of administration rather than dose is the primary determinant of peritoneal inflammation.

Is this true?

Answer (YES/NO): NO